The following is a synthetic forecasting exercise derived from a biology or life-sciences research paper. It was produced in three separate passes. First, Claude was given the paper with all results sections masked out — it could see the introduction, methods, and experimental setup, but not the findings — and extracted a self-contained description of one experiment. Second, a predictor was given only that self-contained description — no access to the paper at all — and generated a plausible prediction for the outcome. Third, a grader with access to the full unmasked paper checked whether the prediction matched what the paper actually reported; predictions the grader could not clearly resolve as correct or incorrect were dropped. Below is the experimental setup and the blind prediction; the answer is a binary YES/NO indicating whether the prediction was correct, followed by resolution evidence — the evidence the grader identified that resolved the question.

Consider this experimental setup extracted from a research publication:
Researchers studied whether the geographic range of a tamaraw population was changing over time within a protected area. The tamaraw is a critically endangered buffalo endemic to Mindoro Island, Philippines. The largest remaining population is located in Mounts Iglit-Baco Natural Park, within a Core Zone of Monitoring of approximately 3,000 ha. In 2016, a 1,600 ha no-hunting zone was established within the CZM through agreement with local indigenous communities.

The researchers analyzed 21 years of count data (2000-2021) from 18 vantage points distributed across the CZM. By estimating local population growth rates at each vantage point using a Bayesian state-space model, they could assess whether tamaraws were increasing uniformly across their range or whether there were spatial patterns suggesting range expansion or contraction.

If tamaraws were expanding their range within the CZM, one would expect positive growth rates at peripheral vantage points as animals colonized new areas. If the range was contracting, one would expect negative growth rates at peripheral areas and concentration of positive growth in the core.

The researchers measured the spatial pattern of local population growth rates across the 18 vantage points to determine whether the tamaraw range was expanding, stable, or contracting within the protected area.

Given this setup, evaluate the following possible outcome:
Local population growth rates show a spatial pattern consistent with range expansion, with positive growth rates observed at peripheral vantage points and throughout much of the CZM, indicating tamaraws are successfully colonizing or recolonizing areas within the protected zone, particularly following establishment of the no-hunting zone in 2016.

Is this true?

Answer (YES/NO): NO